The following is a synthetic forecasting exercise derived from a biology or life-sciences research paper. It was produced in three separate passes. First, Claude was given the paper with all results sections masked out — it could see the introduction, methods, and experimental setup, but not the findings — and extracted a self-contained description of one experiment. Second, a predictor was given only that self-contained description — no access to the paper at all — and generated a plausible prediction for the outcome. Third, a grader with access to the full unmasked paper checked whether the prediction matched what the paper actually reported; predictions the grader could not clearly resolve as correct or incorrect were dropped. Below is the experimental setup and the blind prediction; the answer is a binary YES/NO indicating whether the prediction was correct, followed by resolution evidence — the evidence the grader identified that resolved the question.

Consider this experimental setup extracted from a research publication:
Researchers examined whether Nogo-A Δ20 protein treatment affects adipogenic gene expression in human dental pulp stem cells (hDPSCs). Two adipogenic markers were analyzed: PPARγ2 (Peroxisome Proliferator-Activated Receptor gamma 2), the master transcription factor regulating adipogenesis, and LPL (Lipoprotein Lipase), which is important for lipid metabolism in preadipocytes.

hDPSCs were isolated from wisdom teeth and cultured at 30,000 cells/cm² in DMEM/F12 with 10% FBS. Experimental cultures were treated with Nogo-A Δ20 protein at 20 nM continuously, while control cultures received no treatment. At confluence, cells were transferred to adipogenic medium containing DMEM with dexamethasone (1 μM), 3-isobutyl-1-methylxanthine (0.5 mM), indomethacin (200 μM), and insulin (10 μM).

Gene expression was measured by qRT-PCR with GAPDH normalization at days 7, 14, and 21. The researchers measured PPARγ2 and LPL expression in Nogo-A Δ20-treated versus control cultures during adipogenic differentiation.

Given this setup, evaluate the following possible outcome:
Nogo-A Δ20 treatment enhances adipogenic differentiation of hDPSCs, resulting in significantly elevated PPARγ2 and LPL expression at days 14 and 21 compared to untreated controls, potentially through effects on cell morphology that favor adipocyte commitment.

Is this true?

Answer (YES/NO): NO